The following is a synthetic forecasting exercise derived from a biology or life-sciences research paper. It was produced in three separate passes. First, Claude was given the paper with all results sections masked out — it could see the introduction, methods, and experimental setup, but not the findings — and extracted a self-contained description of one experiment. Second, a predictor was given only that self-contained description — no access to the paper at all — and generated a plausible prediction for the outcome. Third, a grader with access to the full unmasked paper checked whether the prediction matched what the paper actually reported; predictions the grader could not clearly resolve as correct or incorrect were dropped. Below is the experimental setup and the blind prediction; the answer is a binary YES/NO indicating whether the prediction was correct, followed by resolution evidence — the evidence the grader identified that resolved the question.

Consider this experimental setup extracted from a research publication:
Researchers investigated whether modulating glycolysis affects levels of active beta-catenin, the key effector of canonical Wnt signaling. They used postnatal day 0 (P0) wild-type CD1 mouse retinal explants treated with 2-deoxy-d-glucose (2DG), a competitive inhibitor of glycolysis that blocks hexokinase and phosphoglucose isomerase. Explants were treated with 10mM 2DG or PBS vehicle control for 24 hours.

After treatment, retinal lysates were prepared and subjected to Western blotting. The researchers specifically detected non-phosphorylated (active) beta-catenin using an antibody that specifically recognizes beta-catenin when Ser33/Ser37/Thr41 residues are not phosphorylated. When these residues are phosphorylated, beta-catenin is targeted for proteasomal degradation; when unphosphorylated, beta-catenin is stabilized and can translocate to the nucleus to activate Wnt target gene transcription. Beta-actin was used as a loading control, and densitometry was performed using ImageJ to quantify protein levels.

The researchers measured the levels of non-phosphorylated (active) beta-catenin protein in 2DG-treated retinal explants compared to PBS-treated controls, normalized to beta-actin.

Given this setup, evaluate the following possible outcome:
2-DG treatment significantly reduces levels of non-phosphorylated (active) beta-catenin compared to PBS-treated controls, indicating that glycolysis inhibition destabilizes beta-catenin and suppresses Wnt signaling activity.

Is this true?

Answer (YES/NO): YES